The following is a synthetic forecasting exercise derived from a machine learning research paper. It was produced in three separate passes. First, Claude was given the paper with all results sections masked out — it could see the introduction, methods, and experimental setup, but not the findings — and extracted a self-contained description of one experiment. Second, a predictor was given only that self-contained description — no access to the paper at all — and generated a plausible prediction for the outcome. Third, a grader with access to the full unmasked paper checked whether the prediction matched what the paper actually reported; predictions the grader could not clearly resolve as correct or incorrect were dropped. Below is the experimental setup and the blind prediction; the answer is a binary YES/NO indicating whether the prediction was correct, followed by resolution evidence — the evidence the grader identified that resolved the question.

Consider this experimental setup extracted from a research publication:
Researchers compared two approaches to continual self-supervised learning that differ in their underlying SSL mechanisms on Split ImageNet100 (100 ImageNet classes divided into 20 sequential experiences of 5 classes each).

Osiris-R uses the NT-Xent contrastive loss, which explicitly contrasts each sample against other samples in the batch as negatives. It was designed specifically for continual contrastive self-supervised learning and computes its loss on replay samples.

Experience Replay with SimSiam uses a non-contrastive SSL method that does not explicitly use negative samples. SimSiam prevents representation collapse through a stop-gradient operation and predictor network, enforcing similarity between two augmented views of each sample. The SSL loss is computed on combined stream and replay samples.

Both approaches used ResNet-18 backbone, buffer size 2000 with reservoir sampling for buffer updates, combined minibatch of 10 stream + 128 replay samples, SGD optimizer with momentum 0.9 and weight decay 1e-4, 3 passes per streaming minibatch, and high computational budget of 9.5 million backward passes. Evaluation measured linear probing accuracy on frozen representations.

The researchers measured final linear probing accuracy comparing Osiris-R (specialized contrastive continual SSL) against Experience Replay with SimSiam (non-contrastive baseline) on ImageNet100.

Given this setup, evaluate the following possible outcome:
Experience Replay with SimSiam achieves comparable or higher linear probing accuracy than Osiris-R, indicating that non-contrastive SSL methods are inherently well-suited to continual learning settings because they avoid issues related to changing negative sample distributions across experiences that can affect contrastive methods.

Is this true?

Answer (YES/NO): YES